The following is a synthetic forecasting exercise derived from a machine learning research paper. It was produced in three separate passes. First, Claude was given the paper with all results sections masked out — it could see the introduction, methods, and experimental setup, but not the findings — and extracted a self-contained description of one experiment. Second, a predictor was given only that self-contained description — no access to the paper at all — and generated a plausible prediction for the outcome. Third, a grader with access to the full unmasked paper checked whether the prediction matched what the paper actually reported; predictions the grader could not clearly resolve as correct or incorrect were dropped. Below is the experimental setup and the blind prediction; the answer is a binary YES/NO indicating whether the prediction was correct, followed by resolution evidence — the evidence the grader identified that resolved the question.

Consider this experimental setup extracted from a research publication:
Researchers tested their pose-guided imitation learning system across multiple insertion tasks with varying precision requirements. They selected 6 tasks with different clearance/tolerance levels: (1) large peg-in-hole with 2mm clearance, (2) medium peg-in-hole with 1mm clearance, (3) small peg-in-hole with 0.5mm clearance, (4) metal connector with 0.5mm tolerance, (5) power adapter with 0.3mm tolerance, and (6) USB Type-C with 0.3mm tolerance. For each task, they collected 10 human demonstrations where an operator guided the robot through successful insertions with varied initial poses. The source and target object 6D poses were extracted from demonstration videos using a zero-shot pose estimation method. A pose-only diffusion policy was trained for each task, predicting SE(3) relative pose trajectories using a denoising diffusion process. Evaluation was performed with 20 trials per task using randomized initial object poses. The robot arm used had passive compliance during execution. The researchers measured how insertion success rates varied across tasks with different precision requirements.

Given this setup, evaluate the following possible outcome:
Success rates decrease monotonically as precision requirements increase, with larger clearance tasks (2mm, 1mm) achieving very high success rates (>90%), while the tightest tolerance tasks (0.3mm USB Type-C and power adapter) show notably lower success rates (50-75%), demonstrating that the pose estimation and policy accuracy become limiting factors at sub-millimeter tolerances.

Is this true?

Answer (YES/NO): NO